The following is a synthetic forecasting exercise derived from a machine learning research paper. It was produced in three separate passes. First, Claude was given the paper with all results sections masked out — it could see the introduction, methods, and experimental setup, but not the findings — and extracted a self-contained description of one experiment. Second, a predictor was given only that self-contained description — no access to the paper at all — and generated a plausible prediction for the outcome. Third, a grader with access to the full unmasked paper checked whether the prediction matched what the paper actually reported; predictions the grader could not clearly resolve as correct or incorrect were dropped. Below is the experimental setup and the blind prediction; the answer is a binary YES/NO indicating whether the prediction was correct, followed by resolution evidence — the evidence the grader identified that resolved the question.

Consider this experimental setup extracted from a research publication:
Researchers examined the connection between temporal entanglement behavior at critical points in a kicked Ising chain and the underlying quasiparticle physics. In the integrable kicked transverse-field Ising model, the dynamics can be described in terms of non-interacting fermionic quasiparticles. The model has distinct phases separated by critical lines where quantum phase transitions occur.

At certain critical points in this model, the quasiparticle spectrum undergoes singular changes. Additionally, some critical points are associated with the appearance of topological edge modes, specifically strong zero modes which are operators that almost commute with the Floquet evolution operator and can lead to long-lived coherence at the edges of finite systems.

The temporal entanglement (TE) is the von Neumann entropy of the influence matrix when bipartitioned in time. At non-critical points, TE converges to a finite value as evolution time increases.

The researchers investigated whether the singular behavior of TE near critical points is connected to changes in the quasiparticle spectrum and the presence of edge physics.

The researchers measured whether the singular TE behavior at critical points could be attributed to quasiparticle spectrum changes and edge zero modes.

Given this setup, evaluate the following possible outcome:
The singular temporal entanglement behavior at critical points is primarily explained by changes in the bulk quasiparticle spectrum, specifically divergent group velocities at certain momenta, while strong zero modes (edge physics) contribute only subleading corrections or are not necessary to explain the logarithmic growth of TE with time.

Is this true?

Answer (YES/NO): NO